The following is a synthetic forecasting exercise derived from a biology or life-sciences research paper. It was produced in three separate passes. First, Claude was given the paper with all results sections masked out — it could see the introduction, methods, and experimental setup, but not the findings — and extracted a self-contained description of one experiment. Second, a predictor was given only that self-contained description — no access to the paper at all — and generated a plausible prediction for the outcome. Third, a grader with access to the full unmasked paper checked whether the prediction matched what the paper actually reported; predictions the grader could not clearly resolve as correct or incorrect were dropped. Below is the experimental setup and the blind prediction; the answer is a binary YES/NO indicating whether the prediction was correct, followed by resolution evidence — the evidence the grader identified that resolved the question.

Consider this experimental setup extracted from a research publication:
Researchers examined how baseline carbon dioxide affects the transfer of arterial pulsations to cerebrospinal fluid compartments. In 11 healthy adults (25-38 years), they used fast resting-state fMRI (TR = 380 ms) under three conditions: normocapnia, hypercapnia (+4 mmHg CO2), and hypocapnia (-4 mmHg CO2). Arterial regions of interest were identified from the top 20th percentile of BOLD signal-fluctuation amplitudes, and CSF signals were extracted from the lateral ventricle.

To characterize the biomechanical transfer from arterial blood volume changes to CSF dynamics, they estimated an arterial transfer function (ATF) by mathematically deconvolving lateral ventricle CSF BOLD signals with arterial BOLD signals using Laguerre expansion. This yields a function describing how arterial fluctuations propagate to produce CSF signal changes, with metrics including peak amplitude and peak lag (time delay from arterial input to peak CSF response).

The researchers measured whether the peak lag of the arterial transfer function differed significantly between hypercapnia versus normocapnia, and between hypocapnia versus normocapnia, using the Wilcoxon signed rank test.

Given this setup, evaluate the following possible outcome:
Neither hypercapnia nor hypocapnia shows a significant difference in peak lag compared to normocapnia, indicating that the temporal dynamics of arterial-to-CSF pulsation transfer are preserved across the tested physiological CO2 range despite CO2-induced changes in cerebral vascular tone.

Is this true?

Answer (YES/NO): YES